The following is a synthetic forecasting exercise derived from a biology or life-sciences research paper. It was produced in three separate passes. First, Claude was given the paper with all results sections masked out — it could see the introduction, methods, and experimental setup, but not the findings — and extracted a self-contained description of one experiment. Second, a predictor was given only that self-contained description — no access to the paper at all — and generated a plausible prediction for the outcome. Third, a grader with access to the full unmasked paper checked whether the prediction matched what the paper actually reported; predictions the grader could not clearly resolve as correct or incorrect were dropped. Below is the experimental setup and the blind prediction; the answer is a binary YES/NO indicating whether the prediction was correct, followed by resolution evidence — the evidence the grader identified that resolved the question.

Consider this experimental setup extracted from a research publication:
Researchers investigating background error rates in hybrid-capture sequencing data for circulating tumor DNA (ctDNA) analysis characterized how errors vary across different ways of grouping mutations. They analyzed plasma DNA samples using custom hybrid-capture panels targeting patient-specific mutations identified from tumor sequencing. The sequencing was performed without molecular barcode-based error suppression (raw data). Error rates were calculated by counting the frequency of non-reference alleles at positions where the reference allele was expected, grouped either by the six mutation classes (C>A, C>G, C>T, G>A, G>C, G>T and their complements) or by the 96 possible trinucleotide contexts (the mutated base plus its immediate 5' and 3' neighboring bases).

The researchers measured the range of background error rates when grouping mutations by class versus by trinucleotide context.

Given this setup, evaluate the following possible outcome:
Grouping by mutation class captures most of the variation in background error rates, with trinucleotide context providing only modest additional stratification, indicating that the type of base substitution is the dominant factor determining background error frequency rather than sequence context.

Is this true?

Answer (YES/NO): NO